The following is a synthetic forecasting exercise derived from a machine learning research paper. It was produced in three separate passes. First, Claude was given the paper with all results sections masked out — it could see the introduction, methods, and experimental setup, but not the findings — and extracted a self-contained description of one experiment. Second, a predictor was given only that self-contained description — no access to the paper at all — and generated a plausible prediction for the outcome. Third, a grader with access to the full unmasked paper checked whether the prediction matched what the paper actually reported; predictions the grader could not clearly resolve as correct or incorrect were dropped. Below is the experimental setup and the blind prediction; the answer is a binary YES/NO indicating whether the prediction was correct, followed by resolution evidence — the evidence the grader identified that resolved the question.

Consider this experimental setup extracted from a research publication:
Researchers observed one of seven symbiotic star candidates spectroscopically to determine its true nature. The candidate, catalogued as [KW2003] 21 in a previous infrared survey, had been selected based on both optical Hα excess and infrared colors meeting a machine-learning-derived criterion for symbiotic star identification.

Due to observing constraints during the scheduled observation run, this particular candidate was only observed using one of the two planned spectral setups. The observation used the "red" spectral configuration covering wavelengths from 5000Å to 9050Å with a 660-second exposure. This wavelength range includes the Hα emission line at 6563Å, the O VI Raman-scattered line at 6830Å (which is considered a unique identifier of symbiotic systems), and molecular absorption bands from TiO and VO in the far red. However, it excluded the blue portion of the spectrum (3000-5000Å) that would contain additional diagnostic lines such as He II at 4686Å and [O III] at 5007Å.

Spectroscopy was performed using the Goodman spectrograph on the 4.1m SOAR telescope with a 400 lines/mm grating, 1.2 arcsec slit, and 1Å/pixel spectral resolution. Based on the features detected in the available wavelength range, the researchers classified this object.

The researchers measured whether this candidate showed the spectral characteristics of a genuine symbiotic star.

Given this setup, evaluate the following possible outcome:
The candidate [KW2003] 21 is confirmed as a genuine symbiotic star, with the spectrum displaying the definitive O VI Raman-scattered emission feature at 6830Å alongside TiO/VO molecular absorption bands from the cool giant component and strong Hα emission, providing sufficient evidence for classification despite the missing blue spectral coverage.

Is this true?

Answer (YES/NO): NO